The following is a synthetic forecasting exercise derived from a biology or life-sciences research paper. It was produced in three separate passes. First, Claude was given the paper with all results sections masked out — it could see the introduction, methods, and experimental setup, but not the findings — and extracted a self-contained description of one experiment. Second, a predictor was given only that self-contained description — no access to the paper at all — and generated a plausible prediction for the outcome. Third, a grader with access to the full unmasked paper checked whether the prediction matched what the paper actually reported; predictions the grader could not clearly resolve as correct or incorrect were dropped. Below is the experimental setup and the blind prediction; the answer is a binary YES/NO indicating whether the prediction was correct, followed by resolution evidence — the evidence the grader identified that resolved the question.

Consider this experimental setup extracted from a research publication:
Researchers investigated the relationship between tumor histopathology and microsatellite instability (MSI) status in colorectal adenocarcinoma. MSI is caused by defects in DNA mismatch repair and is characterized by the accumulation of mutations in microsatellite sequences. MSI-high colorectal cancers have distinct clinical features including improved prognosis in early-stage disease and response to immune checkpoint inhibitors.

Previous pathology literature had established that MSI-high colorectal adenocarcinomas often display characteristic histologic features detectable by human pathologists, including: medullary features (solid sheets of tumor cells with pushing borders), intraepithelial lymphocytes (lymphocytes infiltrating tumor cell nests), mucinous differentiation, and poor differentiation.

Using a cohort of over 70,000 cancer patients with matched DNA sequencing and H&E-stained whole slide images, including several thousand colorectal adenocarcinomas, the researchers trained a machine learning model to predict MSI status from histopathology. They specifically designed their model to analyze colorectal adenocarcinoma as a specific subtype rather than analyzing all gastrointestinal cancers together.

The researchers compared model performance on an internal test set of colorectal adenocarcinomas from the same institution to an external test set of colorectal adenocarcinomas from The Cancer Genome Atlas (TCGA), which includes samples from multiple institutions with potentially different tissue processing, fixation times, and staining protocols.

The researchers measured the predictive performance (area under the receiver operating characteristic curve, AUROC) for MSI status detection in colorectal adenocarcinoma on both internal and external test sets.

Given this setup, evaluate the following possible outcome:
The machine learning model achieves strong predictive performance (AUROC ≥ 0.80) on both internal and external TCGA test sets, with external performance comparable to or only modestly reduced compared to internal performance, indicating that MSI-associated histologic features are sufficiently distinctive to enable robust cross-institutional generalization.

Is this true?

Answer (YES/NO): YES